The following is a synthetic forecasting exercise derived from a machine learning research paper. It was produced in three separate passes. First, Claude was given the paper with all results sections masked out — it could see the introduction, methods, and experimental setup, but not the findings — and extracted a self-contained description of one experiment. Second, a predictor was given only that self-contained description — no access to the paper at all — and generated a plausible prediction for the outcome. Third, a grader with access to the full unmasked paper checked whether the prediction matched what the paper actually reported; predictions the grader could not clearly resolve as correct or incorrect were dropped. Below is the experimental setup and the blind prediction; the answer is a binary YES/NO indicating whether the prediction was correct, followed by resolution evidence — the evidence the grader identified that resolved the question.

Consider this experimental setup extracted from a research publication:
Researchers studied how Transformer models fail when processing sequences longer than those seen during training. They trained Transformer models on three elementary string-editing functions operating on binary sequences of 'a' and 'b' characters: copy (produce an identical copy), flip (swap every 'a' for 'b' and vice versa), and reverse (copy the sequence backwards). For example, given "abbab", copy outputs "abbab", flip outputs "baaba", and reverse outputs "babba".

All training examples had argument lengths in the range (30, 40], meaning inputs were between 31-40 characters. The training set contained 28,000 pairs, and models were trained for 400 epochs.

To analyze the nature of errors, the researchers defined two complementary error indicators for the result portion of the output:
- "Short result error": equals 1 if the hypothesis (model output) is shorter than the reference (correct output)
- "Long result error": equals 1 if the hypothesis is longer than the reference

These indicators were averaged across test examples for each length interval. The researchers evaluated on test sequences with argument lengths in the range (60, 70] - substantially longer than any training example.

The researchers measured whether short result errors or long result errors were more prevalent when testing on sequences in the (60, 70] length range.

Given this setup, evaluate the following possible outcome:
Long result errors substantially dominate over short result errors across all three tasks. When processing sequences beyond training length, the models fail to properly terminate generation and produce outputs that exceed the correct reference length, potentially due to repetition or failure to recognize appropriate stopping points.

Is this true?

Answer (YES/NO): NO